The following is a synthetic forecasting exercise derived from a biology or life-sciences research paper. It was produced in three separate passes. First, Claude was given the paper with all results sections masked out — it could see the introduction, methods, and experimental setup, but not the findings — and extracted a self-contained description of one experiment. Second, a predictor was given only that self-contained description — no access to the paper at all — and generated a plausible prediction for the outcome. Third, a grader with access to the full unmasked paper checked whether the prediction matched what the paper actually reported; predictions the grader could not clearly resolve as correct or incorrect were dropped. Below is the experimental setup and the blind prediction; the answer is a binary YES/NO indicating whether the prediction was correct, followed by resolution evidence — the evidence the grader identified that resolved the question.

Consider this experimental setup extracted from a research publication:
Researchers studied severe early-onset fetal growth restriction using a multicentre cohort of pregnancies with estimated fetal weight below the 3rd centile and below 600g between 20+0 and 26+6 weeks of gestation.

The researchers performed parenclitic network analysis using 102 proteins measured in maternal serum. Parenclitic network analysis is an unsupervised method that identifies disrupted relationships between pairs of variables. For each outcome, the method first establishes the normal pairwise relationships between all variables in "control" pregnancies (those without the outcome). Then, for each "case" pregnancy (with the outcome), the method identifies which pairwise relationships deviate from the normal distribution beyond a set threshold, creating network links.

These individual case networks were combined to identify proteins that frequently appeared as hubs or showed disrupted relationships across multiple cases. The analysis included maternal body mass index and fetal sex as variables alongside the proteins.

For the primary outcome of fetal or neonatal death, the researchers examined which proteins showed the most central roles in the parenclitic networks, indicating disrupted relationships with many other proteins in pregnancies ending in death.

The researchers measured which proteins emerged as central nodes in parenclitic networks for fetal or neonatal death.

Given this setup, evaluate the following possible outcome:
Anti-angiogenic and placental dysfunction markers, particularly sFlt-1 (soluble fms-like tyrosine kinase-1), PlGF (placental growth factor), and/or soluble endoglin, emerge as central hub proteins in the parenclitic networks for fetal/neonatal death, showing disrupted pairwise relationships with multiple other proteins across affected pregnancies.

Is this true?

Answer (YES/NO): NO